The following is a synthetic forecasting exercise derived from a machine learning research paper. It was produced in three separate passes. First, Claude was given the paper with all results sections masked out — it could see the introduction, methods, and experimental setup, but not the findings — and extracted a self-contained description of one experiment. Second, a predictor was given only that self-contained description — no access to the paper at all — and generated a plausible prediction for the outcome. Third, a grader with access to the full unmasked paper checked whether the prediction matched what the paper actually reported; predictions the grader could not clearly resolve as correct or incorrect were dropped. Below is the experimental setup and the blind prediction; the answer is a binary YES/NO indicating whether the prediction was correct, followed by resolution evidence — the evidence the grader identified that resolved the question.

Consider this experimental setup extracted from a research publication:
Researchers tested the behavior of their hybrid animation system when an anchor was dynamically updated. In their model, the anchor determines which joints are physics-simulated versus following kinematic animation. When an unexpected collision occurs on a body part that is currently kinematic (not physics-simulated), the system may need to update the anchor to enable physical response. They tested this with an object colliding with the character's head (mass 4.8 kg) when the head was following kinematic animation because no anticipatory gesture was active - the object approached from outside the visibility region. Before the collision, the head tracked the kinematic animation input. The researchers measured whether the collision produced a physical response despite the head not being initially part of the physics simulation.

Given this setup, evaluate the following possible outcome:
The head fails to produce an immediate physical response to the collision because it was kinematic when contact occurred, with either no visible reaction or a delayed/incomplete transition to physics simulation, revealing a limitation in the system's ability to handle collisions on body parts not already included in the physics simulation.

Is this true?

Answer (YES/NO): NO